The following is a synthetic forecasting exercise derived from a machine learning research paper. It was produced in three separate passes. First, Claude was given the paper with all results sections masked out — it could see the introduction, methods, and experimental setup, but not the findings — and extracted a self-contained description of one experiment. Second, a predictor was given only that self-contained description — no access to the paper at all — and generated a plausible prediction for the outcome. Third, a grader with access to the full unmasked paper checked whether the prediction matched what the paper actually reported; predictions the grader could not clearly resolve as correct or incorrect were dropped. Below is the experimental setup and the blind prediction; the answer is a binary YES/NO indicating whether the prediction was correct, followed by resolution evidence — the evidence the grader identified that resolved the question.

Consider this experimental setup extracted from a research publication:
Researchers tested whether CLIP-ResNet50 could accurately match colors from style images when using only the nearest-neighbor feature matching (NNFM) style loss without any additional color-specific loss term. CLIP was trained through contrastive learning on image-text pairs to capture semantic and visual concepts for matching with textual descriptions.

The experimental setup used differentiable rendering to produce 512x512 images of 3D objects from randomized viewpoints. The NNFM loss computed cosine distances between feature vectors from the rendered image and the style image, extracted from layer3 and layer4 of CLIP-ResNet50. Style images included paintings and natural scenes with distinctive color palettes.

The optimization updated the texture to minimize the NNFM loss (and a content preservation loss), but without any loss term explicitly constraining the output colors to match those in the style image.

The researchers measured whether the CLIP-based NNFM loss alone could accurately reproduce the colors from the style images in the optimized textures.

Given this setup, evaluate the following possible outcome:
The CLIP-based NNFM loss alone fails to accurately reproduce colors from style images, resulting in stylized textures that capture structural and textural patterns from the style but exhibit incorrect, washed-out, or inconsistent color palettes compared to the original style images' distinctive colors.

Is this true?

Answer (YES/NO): YES